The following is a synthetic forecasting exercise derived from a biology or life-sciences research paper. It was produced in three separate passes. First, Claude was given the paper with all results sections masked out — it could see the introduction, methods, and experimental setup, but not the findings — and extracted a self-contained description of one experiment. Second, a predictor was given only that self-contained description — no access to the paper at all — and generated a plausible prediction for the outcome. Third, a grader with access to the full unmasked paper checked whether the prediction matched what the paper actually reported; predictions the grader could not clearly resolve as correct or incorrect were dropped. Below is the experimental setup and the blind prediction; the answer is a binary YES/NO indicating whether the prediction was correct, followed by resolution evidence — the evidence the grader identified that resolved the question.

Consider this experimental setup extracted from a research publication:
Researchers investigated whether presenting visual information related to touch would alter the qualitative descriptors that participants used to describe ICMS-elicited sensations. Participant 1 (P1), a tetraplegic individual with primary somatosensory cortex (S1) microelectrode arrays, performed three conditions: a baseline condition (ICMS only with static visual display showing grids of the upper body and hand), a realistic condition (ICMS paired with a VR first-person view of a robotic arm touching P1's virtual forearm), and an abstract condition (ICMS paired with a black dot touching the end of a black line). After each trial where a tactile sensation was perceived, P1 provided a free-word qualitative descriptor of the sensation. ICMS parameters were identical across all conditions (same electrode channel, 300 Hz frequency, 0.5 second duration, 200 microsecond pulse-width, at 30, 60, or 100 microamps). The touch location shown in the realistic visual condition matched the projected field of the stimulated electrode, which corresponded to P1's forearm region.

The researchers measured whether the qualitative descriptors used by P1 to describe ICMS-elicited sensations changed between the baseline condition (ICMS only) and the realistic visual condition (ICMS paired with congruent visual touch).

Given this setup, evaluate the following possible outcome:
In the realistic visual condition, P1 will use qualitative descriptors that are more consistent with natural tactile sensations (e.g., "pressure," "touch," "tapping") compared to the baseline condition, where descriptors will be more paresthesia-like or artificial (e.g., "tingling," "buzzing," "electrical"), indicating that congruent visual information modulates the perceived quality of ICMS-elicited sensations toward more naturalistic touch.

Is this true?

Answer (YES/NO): NO